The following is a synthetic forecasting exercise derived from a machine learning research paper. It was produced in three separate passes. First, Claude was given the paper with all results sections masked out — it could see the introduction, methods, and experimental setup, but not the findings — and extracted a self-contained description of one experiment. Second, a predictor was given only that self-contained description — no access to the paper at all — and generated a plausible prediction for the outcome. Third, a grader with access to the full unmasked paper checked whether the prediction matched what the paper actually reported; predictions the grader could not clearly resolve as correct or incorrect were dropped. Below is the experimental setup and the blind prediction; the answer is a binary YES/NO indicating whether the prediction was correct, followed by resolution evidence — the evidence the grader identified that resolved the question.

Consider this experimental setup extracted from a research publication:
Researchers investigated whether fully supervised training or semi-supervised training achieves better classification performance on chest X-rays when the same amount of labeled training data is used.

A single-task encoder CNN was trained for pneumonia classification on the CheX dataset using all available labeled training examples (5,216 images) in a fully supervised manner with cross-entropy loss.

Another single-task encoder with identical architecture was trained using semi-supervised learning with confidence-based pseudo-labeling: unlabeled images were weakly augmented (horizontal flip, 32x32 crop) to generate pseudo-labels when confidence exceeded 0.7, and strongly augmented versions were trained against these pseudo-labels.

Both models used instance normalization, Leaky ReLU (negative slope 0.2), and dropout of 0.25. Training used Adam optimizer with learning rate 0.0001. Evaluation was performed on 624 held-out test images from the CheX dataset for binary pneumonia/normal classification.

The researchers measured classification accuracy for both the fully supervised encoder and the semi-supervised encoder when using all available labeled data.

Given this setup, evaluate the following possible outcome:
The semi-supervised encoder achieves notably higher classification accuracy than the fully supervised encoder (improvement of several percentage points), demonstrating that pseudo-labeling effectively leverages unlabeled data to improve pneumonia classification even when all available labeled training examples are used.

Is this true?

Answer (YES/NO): YES